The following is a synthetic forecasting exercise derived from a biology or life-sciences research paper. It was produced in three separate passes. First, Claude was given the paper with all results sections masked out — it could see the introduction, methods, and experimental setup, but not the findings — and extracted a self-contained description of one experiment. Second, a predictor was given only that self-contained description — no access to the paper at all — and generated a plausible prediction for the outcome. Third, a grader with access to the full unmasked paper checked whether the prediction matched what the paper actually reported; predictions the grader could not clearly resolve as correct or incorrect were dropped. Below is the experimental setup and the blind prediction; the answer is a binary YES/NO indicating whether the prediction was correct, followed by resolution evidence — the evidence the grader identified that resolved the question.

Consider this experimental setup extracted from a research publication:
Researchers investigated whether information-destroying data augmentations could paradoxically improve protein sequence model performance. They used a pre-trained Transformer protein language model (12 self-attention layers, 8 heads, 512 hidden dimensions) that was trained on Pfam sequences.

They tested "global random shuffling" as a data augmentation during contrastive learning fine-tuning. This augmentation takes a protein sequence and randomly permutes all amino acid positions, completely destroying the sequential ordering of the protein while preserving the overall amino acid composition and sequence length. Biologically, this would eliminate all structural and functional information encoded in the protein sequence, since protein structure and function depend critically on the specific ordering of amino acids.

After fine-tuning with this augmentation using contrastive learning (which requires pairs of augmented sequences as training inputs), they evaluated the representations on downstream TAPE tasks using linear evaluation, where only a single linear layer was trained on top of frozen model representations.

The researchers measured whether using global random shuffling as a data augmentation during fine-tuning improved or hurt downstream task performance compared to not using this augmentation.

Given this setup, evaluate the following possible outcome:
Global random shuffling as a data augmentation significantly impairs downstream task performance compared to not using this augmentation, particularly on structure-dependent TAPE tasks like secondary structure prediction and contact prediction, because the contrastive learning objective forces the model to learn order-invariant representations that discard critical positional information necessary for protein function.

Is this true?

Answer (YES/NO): NO